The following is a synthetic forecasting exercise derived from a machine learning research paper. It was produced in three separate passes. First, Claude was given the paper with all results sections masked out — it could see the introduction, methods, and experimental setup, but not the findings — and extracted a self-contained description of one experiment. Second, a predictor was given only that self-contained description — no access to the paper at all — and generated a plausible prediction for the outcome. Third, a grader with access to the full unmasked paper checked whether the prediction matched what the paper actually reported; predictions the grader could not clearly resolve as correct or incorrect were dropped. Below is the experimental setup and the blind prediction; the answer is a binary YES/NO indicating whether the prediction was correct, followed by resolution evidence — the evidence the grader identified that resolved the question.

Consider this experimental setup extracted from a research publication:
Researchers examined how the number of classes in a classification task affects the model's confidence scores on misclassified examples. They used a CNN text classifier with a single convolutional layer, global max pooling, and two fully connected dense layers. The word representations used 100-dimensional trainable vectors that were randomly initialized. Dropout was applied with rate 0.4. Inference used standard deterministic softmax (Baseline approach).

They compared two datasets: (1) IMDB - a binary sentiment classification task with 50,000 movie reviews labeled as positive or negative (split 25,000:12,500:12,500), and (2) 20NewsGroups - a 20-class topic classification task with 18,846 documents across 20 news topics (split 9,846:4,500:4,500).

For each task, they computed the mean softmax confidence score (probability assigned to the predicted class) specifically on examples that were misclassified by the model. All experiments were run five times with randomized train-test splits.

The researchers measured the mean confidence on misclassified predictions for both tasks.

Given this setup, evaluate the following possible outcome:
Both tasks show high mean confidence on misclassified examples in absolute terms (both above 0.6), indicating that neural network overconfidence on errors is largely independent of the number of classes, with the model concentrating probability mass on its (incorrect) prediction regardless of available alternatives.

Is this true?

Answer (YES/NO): YES